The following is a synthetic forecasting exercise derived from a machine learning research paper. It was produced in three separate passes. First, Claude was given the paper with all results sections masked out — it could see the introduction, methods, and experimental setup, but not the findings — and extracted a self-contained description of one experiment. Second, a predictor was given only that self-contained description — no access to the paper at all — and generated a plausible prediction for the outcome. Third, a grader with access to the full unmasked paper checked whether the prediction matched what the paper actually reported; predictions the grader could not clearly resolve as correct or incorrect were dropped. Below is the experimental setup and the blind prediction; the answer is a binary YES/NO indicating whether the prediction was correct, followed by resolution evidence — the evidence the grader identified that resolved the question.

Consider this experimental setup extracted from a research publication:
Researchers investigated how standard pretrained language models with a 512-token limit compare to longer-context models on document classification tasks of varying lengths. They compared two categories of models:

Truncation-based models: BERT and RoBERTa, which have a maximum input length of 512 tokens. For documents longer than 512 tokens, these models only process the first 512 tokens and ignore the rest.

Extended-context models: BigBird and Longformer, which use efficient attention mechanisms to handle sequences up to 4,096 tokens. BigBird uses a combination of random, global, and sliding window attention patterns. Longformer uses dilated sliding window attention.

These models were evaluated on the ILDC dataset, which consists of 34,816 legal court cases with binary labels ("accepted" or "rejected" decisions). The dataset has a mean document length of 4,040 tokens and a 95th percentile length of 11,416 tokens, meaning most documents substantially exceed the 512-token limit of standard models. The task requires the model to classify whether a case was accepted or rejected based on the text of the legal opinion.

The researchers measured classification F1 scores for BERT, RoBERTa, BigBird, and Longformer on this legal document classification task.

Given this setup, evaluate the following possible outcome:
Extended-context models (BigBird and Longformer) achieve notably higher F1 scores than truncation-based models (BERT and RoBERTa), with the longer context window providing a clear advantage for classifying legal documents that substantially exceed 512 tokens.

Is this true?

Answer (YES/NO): NO